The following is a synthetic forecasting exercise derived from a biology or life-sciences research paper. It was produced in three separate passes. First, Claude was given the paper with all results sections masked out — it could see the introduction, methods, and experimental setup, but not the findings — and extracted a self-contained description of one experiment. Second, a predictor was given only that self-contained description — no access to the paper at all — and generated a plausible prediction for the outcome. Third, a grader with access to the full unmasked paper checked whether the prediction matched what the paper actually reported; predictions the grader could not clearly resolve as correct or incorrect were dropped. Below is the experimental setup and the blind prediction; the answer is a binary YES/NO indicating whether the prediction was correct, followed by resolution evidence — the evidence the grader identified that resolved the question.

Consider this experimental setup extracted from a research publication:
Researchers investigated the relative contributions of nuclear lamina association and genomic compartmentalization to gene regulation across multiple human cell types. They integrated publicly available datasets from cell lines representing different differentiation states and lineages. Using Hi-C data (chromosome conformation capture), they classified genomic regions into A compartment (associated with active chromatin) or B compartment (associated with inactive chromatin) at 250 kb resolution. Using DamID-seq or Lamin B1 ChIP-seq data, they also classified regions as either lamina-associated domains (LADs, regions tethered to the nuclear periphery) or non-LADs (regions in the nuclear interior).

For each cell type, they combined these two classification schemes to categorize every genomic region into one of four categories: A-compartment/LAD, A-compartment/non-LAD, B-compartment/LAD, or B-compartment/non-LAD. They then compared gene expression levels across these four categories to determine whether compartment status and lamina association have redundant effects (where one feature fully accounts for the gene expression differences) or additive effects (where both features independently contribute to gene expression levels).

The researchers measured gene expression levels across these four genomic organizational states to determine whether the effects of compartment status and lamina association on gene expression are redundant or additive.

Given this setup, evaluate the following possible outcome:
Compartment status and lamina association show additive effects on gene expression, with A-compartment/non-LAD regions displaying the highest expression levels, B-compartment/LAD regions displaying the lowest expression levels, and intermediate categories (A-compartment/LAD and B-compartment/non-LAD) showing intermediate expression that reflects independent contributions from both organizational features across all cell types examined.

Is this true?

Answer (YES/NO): NO